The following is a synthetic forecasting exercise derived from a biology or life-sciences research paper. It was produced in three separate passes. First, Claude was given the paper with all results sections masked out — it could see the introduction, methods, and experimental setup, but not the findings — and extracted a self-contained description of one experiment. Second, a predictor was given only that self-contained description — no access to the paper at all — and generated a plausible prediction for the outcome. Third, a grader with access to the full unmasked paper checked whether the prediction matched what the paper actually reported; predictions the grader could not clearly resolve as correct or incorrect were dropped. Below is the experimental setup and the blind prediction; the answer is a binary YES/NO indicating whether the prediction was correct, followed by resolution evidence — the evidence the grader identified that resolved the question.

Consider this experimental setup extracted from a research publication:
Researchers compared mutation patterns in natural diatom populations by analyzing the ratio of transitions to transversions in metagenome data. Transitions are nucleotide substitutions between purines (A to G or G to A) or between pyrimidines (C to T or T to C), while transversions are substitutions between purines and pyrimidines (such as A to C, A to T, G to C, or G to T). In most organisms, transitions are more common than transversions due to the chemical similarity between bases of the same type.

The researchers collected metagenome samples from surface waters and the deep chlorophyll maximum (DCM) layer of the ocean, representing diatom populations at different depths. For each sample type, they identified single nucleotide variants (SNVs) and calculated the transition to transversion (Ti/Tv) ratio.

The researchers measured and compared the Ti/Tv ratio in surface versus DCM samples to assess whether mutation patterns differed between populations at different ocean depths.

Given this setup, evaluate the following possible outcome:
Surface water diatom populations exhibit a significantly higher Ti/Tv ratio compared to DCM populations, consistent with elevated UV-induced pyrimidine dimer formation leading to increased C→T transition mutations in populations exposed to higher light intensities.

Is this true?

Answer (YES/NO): NO